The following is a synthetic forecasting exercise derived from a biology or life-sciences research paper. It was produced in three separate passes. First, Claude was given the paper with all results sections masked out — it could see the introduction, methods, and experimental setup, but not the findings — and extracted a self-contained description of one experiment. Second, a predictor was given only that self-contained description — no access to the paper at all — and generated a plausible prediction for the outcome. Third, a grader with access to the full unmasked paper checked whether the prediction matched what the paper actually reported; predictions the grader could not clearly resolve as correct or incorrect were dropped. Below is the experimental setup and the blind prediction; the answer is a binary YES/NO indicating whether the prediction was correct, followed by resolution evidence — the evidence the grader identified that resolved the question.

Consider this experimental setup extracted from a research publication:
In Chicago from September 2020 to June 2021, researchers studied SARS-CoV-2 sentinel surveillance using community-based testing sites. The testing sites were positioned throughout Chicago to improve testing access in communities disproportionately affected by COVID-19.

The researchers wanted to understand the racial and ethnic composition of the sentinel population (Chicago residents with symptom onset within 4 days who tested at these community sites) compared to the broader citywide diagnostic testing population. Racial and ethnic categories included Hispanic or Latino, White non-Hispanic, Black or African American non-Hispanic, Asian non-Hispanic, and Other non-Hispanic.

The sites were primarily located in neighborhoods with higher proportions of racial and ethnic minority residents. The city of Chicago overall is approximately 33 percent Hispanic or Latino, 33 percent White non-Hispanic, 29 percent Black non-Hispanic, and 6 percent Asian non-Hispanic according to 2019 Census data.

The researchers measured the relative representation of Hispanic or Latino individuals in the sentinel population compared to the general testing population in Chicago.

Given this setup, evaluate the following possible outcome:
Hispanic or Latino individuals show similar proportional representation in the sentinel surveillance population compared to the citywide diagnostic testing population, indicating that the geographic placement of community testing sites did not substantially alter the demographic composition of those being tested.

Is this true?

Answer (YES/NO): NO